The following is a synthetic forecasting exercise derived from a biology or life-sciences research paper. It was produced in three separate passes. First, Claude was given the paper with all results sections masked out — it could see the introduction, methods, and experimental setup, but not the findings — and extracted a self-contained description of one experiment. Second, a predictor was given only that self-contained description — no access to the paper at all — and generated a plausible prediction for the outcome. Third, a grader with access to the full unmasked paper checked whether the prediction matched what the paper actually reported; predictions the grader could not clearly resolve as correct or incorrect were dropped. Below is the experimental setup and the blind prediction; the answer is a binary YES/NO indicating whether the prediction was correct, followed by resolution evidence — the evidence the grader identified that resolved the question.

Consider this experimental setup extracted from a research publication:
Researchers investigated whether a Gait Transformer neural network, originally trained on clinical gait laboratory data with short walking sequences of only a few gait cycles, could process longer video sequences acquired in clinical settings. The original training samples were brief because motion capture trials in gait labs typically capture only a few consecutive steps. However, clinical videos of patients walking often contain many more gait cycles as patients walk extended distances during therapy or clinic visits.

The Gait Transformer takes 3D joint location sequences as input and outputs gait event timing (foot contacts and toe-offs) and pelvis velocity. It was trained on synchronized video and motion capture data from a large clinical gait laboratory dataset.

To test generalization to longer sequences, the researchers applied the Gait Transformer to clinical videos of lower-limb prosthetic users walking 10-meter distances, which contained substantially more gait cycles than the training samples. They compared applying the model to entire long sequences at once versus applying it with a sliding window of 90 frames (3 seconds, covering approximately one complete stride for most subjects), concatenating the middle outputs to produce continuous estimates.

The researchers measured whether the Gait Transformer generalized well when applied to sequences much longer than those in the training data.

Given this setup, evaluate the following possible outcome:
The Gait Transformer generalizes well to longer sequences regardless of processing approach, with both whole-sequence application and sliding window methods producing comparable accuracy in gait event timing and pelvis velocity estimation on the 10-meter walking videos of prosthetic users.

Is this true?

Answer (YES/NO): NO